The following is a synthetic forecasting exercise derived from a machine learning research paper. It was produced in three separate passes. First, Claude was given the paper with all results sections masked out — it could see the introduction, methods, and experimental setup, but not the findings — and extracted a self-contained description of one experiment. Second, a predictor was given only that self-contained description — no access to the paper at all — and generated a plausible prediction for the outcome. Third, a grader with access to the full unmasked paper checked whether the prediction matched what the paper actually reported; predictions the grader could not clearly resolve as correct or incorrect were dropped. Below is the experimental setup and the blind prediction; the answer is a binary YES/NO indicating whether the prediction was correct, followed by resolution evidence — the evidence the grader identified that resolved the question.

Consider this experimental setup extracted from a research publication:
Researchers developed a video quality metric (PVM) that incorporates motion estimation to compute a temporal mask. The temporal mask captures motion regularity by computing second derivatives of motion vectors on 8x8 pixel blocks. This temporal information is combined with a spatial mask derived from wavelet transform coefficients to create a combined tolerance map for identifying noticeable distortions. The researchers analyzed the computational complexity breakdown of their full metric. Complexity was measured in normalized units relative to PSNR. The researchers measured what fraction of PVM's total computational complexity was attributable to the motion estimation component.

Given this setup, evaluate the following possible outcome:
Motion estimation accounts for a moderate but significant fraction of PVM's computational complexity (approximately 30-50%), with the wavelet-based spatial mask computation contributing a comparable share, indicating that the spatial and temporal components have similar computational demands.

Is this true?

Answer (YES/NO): NO